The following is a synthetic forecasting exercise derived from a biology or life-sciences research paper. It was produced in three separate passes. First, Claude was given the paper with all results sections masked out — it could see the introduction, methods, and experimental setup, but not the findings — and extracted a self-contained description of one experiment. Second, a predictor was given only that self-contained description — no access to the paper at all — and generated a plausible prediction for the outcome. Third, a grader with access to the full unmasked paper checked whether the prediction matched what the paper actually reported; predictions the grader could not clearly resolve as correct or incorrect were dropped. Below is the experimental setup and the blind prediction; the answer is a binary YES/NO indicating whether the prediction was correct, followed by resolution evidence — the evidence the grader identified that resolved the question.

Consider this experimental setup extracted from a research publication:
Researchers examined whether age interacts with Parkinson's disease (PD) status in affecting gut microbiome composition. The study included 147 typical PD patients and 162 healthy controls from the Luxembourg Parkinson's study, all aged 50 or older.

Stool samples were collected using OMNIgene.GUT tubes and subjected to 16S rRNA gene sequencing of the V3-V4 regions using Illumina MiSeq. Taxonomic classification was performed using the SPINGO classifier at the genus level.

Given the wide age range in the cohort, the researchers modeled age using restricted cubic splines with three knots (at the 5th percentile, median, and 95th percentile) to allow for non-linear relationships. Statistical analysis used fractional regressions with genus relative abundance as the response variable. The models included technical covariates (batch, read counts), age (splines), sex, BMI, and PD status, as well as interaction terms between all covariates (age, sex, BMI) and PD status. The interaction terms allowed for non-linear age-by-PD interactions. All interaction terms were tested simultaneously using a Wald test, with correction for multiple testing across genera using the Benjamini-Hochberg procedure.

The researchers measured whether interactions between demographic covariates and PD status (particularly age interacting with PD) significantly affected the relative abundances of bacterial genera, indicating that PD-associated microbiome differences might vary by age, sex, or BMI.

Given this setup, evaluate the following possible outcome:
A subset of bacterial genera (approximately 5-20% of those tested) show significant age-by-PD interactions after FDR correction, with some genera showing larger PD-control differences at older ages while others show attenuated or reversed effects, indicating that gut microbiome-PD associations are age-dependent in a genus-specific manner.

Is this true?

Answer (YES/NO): NO